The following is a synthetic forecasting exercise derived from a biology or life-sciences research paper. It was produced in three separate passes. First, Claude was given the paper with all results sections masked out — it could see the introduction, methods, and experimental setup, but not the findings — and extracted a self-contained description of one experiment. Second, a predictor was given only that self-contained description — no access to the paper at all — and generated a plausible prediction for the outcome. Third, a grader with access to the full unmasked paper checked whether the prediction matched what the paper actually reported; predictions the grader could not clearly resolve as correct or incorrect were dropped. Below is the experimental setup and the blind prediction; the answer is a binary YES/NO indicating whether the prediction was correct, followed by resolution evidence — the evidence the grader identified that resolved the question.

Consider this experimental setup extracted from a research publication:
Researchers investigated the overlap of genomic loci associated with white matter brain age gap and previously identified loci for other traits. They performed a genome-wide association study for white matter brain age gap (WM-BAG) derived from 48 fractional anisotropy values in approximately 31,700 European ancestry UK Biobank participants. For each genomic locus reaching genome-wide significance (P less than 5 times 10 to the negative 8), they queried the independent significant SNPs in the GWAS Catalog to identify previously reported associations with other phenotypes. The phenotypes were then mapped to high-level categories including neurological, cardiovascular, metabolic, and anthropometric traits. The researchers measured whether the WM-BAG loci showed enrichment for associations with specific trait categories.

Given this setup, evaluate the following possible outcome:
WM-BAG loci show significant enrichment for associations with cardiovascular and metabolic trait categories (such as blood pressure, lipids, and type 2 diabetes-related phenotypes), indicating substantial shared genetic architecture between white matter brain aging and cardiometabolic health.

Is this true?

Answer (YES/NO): NO